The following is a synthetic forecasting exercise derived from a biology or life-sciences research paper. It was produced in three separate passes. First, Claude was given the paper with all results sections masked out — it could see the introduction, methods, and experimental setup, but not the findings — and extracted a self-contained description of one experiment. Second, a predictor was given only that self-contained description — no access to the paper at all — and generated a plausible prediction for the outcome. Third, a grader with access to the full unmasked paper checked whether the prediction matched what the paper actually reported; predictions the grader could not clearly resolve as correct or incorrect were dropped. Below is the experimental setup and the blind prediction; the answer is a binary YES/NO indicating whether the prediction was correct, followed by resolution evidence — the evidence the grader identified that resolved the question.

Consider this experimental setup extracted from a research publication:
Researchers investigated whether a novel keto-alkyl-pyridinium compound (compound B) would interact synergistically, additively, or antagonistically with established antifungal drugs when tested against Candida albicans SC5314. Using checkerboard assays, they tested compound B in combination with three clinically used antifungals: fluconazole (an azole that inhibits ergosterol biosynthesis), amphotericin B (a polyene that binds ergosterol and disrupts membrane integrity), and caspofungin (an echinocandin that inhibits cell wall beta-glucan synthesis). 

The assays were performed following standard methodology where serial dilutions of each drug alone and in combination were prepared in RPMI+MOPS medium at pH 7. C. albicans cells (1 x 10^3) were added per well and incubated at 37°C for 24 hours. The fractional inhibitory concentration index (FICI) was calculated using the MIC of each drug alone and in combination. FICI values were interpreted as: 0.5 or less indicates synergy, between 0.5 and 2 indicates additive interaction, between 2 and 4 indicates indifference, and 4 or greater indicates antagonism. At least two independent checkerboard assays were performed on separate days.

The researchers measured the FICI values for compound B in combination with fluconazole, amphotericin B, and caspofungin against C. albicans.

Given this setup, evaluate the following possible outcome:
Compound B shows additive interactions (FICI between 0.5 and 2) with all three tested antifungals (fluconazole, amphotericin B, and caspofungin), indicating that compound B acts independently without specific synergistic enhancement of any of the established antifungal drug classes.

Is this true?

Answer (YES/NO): NO